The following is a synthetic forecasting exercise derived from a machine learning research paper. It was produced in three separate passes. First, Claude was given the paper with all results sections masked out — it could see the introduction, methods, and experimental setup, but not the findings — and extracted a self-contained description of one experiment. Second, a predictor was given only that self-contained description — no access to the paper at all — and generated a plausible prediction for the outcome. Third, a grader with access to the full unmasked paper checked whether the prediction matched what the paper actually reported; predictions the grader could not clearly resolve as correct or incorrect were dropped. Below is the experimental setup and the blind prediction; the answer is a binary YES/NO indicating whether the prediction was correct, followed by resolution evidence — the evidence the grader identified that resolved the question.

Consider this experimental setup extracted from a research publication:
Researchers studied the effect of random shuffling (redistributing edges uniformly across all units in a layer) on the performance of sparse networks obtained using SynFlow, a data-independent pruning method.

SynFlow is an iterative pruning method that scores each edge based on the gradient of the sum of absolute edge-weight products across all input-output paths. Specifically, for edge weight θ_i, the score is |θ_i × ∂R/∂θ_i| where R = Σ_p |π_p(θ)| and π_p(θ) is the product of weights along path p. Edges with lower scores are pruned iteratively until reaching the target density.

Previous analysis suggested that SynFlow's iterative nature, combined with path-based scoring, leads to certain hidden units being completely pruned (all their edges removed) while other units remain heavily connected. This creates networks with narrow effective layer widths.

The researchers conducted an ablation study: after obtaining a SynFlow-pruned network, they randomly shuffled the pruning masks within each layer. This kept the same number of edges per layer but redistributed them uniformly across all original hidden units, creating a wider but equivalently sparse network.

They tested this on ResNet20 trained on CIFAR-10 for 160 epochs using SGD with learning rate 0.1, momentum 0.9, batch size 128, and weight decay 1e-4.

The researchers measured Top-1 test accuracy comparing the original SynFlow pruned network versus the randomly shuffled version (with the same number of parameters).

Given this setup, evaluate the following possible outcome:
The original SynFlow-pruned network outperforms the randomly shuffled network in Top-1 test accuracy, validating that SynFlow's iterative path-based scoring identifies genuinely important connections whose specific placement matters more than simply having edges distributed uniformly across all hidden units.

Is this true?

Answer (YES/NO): NO